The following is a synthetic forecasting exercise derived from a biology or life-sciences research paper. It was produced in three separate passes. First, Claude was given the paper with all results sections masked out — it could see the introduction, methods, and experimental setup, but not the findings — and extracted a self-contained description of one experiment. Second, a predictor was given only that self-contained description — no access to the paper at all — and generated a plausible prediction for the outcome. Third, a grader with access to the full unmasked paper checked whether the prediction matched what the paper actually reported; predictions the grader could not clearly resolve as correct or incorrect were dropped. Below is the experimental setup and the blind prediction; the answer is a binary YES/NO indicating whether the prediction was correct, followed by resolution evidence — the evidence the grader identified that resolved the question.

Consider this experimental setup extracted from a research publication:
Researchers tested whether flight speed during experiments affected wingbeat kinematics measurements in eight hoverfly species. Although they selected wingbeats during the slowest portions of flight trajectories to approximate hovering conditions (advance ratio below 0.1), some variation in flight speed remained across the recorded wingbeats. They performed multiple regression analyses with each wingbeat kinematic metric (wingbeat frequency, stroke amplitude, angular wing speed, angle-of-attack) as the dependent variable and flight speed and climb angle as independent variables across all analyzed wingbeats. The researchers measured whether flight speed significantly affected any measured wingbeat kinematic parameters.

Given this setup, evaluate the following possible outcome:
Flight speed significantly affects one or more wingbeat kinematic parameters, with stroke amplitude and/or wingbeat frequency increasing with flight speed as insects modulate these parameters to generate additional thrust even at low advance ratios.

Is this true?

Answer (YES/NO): NO